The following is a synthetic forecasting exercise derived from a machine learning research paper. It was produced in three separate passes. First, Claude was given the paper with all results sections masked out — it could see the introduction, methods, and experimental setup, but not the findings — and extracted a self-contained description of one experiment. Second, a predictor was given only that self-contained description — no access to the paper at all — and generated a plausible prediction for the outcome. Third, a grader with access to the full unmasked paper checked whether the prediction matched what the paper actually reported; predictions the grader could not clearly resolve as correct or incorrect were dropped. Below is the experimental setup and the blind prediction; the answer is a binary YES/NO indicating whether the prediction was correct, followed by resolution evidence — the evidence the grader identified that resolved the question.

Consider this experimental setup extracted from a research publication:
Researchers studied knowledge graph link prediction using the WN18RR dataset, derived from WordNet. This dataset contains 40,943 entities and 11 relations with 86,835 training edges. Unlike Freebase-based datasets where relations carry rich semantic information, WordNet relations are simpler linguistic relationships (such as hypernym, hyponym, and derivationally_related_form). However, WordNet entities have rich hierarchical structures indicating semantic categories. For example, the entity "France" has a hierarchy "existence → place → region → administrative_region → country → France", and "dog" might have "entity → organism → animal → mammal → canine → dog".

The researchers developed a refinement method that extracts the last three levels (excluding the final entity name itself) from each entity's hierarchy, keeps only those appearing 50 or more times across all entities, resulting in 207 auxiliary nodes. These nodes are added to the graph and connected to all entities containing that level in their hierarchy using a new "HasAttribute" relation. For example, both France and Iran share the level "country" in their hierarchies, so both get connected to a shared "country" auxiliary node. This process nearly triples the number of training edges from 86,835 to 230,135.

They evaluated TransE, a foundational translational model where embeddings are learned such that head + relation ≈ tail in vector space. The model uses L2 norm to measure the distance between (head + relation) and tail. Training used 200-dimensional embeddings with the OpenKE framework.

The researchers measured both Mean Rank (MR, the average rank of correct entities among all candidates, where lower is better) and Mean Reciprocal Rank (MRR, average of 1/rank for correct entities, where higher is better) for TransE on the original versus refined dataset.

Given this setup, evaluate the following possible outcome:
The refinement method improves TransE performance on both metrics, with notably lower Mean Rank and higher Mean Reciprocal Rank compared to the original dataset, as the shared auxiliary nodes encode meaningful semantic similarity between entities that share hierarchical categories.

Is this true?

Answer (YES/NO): NO